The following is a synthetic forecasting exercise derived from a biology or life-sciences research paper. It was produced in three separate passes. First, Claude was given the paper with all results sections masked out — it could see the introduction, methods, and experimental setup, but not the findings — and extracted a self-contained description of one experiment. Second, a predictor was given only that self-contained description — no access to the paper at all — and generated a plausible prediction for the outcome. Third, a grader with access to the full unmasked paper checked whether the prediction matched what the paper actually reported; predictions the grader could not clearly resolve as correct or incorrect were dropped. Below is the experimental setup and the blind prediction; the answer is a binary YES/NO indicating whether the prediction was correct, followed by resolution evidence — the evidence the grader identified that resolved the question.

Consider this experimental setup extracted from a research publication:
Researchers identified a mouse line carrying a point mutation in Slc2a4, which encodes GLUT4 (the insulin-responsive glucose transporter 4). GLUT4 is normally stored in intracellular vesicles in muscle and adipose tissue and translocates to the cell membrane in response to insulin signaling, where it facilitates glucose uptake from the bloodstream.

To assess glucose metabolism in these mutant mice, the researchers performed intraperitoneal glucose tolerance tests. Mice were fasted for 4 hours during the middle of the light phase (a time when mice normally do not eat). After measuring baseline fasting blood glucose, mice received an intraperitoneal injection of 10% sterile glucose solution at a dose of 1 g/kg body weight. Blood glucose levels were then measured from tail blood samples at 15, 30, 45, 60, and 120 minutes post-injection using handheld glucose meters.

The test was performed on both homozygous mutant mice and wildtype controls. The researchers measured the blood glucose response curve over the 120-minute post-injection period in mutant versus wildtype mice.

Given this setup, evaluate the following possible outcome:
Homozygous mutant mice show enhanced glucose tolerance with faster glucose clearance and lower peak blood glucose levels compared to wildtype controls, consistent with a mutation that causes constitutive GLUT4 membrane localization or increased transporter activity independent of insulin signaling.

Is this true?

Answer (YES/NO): NO